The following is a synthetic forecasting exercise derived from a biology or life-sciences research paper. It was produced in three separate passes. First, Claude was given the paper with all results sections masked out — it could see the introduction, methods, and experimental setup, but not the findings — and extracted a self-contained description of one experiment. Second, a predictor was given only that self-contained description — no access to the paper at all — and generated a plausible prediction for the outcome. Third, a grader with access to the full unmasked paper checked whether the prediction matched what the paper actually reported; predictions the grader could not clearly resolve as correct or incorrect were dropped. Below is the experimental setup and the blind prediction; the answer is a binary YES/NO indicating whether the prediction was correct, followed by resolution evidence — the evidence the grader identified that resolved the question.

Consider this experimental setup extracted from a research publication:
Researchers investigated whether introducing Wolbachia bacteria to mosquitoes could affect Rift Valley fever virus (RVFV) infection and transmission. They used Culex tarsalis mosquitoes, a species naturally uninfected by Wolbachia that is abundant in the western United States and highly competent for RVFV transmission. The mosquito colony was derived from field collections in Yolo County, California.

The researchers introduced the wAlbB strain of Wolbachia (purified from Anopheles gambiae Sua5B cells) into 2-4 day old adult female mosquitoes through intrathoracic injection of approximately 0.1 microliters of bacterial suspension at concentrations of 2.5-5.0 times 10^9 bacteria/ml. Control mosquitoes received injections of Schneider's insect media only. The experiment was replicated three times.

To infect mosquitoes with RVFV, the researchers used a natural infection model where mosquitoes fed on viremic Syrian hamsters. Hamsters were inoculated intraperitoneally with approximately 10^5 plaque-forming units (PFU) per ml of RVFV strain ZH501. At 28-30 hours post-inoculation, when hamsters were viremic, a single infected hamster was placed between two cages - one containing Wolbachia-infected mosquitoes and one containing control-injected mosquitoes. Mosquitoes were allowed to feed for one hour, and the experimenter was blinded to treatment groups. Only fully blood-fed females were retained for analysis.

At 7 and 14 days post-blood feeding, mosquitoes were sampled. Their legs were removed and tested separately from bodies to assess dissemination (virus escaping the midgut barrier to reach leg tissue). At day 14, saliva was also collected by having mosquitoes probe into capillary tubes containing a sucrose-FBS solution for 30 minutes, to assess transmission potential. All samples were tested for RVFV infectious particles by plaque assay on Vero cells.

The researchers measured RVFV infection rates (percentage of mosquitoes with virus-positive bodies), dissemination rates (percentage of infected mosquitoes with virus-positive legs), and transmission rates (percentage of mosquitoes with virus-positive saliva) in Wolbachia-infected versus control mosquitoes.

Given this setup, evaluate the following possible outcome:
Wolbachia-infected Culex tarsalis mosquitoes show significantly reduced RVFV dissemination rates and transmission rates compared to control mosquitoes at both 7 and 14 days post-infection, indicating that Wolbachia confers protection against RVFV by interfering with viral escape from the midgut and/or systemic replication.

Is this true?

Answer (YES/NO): NO